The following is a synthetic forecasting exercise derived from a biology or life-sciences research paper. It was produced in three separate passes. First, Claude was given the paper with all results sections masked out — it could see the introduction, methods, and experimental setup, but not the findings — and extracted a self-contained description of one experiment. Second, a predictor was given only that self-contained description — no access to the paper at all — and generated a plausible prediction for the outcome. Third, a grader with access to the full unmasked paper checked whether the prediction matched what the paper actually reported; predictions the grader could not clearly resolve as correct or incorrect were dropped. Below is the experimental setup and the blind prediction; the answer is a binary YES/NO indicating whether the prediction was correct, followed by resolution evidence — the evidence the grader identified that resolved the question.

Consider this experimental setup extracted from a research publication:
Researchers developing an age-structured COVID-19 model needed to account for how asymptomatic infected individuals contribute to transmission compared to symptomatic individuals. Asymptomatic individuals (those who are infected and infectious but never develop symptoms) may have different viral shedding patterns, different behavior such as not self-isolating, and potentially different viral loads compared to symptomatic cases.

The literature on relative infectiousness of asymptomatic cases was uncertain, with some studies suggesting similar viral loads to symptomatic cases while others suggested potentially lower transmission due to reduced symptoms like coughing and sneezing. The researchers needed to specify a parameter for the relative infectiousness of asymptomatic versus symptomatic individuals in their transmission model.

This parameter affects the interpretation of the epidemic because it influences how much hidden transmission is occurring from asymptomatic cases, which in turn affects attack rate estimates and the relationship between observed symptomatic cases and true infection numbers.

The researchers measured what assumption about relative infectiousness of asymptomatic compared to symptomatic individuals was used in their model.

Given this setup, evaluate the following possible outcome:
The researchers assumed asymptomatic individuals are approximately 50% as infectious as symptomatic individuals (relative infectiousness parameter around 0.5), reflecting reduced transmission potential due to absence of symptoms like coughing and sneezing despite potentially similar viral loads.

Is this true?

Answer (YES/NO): YES